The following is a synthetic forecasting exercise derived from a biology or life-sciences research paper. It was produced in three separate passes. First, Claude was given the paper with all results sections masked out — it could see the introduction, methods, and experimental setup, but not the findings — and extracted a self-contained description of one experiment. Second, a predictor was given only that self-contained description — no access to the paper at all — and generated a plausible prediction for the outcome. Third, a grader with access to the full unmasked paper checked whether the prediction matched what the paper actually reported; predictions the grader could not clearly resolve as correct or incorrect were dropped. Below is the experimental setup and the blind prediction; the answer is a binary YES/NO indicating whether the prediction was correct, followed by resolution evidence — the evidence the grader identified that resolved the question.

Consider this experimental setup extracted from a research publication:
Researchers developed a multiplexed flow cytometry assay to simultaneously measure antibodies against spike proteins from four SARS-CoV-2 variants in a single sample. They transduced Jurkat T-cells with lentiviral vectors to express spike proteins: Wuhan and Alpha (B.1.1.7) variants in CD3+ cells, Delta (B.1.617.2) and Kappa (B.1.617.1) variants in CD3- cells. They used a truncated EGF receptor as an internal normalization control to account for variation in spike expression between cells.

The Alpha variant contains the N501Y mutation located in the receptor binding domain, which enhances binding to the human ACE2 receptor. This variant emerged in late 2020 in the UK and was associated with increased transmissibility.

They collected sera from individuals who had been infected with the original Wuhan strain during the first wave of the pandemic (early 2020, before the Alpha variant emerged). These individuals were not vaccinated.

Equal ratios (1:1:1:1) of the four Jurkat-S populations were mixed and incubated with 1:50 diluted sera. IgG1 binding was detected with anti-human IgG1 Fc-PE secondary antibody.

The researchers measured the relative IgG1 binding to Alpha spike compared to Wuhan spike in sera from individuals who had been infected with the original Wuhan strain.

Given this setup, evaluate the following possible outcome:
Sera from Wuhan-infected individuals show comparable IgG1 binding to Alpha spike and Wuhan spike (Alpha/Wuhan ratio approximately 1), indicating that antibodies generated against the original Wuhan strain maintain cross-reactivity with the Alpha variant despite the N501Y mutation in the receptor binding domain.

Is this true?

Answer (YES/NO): YES